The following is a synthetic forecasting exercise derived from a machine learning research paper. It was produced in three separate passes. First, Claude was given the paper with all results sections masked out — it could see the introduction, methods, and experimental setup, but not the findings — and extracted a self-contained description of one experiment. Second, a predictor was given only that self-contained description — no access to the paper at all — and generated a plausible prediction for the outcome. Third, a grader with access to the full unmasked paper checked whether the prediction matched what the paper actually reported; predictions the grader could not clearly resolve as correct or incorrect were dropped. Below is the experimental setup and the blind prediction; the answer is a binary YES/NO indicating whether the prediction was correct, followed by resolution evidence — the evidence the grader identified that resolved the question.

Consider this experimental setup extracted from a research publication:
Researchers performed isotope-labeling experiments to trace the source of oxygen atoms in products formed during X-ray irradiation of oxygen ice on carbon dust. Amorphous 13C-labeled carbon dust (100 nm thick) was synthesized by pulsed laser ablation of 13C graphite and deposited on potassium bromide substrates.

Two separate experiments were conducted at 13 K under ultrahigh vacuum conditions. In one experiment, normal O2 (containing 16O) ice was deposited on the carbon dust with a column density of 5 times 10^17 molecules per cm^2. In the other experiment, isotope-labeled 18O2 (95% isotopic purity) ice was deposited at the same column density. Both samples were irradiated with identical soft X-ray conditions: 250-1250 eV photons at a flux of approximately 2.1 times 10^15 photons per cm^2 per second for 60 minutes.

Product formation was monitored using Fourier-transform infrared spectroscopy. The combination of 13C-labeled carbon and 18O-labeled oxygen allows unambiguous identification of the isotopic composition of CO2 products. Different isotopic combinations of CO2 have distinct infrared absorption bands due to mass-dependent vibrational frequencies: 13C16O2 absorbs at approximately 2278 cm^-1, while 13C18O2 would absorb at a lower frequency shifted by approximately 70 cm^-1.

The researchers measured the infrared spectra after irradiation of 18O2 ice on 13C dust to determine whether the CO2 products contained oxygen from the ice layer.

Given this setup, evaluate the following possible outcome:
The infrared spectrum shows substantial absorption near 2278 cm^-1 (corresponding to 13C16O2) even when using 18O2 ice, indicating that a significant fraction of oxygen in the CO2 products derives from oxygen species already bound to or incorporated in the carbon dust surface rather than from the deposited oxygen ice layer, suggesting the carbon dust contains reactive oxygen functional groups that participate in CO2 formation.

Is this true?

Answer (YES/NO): YES